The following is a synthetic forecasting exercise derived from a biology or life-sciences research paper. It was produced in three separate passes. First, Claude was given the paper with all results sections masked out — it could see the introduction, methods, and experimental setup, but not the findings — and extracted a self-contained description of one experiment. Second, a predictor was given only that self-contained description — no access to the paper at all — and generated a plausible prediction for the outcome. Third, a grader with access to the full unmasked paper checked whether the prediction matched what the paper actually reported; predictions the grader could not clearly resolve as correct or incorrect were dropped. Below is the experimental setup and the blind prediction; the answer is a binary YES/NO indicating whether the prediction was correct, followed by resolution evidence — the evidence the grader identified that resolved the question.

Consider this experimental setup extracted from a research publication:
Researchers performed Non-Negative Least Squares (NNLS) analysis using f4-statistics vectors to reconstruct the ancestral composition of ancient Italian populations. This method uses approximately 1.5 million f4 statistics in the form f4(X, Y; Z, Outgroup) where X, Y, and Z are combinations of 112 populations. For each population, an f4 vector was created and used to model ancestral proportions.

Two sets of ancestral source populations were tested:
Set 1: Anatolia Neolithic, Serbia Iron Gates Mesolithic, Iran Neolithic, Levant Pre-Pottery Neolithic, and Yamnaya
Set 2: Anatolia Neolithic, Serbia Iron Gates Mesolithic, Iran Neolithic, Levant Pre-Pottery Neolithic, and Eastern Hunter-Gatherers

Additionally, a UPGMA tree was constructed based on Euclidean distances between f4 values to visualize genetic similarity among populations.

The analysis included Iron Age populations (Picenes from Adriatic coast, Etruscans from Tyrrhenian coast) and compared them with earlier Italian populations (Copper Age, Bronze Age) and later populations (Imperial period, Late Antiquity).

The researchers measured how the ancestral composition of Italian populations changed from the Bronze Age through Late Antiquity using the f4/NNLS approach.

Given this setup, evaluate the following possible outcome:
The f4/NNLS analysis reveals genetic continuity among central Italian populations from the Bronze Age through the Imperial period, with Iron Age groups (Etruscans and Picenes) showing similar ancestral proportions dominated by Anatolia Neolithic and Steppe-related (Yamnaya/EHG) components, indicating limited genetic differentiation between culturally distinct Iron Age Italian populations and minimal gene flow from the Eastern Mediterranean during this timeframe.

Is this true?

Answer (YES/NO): NO